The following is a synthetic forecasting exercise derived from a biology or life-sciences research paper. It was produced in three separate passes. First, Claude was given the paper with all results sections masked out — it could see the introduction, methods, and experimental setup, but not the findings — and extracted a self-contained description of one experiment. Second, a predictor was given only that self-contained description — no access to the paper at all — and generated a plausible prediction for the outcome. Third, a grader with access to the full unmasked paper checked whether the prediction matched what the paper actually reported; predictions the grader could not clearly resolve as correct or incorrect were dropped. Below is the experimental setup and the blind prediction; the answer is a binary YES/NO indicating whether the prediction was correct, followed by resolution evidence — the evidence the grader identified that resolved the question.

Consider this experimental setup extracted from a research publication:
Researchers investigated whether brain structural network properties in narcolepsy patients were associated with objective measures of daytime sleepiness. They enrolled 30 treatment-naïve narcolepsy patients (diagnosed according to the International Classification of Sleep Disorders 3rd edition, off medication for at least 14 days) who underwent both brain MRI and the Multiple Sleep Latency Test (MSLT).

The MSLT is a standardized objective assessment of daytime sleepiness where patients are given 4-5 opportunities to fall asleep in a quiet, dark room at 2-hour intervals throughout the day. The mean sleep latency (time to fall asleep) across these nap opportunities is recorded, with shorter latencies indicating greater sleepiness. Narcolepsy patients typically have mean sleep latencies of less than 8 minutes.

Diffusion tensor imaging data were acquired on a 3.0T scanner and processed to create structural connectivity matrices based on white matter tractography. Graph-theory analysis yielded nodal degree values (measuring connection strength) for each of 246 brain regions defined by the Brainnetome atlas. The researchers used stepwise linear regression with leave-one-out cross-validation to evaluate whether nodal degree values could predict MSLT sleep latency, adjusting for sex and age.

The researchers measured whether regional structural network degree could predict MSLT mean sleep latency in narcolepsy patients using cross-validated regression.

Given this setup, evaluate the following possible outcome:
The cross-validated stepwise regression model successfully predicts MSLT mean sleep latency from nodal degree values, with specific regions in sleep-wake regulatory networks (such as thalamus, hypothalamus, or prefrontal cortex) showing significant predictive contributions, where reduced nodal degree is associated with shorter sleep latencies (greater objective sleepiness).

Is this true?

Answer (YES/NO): NO